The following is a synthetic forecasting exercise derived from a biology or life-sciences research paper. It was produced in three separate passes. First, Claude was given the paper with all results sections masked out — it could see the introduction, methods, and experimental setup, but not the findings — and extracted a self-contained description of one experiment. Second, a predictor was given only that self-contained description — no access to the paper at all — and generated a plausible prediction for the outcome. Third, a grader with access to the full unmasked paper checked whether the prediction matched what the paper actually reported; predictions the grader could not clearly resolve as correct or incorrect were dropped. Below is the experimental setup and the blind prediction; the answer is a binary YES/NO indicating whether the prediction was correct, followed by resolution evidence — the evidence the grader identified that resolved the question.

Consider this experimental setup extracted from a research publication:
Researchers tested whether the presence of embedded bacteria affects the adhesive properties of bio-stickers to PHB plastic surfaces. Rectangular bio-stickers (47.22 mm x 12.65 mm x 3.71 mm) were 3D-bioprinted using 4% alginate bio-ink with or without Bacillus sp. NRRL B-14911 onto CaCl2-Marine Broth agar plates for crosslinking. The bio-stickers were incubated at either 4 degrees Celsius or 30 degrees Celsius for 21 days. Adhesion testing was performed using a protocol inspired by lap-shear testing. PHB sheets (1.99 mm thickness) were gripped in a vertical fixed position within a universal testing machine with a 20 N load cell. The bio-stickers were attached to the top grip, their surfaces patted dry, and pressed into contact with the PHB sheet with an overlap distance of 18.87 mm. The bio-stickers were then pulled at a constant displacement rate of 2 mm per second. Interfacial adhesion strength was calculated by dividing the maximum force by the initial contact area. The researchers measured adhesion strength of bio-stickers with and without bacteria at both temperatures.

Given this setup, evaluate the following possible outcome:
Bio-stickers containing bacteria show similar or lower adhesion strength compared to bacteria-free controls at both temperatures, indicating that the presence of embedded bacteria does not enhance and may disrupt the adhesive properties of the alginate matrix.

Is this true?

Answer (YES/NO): NO